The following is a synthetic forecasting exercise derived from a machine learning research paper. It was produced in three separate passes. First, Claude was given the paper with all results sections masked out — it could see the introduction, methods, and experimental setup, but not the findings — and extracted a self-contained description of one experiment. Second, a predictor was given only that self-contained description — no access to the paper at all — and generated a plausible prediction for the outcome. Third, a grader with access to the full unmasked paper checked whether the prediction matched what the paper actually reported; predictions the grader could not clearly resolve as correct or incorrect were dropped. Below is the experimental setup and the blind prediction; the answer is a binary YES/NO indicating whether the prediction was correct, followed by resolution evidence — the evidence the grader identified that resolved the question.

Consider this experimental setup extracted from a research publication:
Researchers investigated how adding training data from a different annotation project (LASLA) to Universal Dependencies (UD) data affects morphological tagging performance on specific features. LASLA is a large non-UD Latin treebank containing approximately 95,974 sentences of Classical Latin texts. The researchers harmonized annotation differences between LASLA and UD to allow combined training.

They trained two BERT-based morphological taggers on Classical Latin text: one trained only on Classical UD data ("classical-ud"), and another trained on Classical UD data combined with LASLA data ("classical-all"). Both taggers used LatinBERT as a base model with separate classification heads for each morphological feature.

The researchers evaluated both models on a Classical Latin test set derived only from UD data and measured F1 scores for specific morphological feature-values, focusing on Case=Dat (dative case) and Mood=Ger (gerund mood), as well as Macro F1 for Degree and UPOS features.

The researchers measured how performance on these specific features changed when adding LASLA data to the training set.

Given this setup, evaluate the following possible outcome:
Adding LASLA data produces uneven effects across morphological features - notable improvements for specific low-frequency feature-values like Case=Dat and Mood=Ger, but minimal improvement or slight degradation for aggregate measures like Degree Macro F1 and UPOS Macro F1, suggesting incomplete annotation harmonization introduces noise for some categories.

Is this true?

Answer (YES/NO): YES